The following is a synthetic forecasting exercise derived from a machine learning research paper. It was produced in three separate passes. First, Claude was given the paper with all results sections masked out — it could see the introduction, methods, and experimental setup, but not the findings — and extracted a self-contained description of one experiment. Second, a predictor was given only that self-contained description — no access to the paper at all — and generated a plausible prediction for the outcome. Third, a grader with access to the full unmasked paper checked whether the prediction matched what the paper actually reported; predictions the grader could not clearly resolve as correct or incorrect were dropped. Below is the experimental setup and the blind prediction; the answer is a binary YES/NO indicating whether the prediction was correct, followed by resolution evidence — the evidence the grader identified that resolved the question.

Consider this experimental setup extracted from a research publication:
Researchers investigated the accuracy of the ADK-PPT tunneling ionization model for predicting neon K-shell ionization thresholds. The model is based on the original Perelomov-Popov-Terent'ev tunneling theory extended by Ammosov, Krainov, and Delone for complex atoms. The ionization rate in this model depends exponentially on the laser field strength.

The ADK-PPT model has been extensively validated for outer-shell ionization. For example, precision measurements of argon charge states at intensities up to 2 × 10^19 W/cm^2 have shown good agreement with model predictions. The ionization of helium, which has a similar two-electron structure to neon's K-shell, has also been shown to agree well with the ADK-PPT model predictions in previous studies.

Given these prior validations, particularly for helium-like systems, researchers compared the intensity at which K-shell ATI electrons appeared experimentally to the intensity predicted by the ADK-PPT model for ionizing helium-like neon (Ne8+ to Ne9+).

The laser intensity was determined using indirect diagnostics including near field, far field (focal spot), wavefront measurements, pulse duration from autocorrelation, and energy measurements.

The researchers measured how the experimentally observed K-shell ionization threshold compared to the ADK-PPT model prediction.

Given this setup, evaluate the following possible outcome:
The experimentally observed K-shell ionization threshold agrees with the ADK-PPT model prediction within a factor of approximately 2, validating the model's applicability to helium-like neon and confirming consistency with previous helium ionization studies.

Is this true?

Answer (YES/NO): NO